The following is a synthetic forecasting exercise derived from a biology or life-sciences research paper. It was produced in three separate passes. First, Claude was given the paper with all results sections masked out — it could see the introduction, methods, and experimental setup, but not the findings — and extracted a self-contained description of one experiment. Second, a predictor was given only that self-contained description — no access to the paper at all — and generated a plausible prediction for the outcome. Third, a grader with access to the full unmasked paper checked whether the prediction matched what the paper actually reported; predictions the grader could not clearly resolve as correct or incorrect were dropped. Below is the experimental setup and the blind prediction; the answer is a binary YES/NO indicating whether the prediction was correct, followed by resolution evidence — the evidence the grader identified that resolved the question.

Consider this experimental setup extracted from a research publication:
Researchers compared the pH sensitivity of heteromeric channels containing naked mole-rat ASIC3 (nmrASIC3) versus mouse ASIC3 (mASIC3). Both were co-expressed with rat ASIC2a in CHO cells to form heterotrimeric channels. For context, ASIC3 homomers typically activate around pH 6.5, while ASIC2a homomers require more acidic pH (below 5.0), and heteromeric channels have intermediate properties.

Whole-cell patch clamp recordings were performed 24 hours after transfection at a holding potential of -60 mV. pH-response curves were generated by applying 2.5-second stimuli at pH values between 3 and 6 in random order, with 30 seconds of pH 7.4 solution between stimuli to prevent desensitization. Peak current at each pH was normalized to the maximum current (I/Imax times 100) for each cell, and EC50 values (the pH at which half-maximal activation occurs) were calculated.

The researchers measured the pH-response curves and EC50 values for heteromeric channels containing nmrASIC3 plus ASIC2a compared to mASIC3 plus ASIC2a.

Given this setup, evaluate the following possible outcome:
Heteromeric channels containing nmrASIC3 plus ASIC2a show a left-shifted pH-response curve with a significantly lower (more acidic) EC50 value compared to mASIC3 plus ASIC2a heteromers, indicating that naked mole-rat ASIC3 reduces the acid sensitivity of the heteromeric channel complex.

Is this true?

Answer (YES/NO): NO